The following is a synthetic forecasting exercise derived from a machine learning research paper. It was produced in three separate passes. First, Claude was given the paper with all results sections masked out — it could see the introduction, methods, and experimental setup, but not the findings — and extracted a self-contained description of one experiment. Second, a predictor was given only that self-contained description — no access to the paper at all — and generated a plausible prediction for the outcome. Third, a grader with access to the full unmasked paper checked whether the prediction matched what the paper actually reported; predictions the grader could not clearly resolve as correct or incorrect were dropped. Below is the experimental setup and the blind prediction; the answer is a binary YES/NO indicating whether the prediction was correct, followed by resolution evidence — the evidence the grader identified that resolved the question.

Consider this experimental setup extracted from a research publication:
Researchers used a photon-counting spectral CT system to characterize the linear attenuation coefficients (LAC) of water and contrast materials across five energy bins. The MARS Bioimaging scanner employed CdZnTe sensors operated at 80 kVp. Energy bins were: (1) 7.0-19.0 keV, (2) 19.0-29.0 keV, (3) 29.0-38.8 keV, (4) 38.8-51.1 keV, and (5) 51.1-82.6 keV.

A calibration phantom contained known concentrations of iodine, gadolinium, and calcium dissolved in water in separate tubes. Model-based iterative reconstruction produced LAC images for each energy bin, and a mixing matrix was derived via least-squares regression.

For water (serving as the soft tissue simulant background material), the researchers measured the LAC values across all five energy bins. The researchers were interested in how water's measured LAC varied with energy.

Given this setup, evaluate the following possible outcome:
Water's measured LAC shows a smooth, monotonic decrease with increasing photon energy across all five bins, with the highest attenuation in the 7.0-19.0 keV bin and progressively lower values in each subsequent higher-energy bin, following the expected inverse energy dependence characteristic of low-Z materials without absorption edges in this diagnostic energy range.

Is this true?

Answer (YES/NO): NO